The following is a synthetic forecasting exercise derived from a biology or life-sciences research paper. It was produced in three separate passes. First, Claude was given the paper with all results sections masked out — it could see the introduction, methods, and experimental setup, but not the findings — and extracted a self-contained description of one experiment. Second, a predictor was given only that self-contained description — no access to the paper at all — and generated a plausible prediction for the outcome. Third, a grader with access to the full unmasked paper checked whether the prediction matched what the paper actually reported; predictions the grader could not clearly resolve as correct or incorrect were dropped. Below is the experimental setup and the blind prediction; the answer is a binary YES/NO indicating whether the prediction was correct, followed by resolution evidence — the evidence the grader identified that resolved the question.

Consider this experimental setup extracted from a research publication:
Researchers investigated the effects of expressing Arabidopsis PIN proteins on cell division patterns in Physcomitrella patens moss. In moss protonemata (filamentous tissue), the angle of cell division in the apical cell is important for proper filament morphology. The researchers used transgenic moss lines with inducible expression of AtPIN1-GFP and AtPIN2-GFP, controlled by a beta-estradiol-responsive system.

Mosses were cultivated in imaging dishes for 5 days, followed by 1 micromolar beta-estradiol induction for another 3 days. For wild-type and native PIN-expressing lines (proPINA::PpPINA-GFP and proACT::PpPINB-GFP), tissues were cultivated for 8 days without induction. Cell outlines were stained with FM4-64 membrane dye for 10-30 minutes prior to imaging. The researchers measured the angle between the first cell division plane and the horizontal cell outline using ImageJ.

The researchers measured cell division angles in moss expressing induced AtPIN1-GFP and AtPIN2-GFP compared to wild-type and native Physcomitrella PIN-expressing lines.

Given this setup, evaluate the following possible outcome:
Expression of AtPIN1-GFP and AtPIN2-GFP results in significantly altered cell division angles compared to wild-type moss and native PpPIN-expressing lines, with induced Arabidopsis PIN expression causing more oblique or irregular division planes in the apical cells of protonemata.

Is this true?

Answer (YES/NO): NO